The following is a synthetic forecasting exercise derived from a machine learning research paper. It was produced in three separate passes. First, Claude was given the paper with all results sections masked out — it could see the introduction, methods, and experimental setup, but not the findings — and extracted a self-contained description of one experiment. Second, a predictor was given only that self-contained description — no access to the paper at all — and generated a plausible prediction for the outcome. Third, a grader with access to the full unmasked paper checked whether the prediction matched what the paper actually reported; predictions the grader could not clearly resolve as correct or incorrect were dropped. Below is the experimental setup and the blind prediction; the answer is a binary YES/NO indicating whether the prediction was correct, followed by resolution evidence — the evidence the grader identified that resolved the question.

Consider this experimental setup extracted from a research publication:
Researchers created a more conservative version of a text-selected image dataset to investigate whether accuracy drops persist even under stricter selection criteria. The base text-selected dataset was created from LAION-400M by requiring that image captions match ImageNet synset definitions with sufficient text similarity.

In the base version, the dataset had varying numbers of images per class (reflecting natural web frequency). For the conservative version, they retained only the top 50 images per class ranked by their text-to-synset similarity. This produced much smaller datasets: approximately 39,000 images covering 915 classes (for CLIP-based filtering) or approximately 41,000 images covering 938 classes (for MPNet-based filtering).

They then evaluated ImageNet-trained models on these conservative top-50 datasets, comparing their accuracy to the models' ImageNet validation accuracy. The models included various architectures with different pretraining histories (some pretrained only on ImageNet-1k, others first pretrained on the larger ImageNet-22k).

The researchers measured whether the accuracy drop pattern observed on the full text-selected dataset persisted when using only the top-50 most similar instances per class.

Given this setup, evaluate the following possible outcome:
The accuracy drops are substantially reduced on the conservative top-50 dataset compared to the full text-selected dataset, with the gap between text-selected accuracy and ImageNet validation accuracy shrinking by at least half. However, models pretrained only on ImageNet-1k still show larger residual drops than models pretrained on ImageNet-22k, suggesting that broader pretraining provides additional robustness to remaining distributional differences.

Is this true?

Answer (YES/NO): NO